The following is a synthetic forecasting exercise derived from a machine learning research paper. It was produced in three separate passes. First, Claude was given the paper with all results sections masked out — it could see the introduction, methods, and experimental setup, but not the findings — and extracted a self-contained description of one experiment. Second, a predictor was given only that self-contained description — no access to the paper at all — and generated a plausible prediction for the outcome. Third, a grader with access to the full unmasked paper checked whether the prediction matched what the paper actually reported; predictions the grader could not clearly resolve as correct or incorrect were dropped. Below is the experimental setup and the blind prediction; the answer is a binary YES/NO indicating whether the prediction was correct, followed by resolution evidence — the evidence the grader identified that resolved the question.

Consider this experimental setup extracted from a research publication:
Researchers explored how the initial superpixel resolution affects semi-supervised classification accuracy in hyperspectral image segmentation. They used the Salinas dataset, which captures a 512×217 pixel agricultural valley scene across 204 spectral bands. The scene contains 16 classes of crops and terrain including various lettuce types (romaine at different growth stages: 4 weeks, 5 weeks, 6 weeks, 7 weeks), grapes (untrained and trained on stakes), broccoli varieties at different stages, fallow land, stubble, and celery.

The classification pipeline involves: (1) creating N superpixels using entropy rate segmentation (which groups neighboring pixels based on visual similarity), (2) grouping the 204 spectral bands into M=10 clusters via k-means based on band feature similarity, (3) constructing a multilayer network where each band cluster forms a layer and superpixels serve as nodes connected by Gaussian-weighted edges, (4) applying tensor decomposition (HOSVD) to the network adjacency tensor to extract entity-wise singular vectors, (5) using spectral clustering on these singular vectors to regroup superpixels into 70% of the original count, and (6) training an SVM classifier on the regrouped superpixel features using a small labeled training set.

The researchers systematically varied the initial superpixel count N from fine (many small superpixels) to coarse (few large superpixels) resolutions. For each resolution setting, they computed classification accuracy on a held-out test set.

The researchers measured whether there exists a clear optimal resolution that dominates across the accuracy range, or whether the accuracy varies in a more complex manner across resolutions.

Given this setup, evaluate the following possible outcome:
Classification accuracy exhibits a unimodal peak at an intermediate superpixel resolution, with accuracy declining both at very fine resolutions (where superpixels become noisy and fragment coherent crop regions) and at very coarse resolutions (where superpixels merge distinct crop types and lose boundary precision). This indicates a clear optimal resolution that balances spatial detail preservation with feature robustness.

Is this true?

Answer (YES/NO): NO